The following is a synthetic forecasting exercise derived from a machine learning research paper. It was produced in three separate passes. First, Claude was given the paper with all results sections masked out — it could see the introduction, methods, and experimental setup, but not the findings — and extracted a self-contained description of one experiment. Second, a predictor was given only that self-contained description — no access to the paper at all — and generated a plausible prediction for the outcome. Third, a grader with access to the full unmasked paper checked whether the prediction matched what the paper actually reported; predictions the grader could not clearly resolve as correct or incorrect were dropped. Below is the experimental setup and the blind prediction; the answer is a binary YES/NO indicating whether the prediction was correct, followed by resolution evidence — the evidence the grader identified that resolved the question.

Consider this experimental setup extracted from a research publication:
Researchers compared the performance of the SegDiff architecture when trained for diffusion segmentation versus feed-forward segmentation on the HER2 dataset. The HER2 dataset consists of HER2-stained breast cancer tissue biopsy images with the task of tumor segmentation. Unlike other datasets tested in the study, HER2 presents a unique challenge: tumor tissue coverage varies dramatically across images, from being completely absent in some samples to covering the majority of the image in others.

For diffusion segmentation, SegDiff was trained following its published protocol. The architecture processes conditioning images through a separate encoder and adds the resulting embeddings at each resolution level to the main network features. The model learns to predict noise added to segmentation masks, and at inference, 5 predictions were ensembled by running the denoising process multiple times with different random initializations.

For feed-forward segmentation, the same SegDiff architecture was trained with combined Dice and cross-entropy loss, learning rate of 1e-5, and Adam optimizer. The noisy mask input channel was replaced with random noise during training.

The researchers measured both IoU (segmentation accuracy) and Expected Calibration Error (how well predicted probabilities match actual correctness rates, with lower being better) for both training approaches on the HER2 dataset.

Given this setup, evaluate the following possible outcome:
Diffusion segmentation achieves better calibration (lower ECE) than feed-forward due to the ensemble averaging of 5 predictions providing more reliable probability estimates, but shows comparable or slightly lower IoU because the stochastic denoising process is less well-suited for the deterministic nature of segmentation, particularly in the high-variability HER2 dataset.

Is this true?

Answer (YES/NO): YES